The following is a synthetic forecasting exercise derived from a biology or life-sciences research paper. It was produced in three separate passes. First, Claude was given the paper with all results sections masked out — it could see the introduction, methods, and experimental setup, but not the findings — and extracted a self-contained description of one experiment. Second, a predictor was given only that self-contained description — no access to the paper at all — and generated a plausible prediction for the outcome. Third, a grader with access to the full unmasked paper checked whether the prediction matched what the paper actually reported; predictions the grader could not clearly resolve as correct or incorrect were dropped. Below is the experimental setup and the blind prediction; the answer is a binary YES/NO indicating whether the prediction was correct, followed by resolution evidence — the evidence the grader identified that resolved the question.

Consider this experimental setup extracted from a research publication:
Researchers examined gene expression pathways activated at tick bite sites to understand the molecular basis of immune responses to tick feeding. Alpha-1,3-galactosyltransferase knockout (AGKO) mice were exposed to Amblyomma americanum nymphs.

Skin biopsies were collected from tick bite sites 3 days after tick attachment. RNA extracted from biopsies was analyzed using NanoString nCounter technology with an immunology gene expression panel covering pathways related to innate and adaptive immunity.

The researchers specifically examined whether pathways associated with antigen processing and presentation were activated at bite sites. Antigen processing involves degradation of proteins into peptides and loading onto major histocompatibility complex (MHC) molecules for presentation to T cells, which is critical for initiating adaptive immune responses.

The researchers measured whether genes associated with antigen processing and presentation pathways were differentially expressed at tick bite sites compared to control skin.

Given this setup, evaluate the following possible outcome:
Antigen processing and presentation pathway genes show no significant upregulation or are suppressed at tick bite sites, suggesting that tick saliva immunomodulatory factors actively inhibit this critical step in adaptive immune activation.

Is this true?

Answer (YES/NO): NO